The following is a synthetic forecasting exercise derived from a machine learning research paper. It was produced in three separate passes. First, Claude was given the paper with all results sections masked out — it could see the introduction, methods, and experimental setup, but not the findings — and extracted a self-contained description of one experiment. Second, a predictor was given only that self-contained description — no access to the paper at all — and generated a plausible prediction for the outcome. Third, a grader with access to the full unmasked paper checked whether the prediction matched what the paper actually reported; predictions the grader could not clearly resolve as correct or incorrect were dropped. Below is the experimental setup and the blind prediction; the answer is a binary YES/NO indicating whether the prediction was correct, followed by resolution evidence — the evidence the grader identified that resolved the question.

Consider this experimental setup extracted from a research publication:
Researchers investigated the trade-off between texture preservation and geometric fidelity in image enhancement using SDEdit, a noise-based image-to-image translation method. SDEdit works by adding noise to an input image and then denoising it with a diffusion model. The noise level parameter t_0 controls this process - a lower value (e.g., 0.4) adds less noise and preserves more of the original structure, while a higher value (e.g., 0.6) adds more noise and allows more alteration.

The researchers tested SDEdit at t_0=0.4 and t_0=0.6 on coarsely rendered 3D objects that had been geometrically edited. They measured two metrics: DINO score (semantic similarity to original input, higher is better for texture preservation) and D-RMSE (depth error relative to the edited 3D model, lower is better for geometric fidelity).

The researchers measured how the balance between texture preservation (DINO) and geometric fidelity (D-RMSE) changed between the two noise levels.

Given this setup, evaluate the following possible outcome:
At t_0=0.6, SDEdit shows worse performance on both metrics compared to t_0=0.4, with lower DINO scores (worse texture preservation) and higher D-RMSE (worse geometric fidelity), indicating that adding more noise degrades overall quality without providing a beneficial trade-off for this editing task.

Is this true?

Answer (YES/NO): NO